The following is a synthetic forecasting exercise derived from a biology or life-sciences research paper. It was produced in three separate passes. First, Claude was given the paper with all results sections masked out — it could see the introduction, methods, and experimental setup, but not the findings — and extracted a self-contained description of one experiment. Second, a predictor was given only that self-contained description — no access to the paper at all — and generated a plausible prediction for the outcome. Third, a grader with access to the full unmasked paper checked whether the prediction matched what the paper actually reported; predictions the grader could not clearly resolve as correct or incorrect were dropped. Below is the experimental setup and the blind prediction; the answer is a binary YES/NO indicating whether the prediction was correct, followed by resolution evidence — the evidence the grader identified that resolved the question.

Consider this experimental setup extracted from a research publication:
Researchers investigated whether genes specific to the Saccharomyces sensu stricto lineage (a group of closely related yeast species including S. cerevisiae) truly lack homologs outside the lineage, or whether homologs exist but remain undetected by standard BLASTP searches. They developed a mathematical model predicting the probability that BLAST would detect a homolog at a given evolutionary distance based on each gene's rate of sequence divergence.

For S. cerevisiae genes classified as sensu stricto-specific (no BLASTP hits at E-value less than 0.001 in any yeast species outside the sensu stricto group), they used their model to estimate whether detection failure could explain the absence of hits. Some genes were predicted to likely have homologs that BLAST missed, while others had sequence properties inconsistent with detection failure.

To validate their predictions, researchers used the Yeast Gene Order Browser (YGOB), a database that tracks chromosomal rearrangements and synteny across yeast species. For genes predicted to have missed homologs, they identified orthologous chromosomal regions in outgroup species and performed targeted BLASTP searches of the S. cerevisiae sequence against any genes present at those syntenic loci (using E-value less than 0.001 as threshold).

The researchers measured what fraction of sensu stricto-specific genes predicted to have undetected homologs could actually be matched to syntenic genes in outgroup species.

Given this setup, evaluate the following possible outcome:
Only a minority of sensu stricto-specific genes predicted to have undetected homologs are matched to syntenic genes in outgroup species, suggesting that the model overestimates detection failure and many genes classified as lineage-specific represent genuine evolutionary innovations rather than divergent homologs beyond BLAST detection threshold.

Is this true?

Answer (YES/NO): NO